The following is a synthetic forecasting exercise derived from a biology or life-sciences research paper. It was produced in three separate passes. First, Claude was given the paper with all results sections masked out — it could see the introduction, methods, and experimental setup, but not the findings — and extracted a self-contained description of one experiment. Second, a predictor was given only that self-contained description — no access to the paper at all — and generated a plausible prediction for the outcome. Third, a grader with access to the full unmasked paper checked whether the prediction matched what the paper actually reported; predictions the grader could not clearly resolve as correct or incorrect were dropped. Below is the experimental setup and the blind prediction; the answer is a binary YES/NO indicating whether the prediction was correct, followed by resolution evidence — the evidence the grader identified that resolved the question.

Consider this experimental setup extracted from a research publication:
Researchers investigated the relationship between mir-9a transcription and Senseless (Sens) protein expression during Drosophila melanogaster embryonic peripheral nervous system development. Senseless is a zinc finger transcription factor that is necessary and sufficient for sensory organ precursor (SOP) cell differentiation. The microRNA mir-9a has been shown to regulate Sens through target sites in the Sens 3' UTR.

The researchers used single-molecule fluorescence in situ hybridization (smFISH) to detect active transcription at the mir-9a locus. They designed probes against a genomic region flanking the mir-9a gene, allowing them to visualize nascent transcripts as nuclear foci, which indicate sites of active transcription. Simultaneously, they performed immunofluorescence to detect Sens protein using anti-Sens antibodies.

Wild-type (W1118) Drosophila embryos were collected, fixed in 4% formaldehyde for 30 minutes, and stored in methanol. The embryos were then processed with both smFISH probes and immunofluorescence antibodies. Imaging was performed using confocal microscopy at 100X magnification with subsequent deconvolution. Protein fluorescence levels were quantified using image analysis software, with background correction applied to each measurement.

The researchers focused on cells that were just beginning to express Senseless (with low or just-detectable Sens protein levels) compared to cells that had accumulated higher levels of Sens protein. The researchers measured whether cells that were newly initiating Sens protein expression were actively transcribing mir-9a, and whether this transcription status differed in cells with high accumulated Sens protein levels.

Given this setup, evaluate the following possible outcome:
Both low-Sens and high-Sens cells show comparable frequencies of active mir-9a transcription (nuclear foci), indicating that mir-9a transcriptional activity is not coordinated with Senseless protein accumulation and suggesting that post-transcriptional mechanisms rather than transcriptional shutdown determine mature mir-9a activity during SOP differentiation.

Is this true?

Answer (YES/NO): NO